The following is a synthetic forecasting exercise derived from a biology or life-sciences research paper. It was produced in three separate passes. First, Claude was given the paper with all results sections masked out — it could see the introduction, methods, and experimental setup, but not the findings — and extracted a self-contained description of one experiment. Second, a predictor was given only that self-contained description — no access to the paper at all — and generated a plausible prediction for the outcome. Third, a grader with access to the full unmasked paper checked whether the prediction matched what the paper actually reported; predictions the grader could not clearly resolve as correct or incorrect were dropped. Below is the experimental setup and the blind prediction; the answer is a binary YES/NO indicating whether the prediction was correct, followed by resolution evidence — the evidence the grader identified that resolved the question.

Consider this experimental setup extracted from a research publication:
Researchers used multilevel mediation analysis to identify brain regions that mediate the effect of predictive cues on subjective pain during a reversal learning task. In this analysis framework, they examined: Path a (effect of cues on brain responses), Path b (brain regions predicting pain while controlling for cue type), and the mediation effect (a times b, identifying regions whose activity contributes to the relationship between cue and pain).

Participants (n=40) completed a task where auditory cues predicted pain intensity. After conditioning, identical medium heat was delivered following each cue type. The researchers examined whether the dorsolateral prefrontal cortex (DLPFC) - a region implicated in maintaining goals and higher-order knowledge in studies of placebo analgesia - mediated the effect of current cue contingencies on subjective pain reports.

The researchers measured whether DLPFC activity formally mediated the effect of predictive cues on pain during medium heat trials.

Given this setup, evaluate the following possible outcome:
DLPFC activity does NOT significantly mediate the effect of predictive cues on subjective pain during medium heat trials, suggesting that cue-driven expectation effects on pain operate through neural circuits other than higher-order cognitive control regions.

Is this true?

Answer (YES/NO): YES